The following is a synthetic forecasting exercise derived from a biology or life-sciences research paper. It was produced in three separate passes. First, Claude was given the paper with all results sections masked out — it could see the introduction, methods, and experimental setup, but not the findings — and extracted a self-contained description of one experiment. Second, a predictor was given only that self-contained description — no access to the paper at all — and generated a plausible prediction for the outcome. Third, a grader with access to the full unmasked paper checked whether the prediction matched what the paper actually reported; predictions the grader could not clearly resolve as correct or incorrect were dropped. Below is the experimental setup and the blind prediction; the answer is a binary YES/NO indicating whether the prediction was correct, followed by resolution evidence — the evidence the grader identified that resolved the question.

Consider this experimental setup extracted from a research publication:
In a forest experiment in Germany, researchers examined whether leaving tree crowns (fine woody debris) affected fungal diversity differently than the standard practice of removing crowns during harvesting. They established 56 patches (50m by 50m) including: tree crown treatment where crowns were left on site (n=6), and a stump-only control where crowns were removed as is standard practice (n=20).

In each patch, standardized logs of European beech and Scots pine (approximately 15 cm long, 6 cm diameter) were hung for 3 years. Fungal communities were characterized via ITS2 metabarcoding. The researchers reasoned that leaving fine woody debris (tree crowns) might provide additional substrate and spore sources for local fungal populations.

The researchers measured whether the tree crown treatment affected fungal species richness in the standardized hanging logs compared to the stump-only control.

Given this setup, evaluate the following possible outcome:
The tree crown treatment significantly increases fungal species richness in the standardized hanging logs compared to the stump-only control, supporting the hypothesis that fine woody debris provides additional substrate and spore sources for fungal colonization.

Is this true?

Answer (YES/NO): NO